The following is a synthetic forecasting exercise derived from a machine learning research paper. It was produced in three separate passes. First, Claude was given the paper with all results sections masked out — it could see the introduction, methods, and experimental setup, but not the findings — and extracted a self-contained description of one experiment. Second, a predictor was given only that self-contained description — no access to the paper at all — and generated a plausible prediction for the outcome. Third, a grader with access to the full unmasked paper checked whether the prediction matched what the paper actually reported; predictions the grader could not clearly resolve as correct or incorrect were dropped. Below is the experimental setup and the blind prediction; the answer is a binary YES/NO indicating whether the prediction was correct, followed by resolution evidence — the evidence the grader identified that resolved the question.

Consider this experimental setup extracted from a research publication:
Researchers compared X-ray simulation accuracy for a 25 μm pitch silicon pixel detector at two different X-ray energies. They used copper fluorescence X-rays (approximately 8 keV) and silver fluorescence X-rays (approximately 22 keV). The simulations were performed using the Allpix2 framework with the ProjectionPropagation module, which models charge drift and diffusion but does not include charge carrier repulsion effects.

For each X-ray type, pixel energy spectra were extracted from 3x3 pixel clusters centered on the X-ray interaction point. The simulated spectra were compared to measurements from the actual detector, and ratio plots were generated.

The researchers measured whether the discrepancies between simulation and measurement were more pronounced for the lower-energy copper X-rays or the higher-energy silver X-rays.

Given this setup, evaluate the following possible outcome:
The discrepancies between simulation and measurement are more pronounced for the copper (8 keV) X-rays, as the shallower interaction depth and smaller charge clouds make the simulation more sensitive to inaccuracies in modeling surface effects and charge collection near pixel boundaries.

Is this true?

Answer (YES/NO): NO